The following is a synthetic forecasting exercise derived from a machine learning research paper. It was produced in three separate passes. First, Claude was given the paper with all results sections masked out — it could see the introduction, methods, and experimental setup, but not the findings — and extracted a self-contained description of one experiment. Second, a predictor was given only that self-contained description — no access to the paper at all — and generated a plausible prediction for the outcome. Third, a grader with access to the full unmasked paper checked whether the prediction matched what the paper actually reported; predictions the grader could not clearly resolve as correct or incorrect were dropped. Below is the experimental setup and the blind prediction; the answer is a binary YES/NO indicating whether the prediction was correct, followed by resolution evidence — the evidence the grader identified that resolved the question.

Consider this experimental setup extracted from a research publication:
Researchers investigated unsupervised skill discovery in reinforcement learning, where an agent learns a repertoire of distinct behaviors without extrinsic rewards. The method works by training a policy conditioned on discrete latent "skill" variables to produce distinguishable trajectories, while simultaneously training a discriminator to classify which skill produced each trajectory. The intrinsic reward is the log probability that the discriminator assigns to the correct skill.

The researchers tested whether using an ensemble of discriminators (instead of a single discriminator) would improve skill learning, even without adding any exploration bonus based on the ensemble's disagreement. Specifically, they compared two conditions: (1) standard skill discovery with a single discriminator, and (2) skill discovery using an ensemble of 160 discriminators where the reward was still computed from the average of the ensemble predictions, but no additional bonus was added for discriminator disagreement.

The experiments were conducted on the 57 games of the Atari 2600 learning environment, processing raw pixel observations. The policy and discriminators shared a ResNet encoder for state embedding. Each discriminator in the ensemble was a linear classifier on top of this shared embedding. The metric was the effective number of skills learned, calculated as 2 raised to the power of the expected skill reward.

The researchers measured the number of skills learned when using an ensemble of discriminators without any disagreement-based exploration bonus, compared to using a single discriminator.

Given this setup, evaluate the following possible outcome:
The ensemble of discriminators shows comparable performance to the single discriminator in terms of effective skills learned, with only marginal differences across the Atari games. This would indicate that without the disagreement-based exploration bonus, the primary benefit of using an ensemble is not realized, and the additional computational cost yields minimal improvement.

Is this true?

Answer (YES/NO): NO